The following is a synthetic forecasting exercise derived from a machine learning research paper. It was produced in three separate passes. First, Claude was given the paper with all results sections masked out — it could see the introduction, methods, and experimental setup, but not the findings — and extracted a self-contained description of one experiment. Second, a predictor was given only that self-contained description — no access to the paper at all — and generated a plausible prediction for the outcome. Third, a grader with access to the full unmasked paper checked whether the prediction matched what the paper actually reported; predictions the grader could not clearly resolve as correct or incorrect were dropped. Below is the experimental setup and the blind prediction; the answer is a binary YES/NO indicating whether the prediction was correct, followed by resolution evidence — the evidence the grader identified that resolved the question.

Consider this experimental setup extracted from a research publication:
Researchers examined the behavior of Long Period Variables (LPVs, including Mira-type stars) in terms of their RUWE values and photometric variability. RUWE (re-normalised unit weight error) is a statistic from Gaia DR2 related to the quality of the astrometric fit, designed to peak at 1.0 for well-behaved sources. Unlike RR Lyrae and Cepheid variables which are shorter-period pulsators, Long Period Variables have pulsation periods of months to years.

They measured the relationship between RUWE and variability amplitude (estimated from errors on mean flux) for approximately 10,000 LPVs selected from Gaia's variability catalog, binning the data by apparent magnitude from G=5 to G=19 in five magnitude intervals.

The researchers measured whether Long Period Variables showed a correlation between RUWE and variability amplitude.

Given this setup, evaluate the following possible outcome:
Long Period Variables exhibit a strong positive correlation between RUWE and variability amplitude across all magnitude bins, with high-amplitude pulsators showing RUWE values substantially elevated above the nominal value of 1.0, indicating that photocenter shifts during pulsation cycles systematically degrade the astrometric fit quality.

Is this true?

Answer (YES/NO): NO